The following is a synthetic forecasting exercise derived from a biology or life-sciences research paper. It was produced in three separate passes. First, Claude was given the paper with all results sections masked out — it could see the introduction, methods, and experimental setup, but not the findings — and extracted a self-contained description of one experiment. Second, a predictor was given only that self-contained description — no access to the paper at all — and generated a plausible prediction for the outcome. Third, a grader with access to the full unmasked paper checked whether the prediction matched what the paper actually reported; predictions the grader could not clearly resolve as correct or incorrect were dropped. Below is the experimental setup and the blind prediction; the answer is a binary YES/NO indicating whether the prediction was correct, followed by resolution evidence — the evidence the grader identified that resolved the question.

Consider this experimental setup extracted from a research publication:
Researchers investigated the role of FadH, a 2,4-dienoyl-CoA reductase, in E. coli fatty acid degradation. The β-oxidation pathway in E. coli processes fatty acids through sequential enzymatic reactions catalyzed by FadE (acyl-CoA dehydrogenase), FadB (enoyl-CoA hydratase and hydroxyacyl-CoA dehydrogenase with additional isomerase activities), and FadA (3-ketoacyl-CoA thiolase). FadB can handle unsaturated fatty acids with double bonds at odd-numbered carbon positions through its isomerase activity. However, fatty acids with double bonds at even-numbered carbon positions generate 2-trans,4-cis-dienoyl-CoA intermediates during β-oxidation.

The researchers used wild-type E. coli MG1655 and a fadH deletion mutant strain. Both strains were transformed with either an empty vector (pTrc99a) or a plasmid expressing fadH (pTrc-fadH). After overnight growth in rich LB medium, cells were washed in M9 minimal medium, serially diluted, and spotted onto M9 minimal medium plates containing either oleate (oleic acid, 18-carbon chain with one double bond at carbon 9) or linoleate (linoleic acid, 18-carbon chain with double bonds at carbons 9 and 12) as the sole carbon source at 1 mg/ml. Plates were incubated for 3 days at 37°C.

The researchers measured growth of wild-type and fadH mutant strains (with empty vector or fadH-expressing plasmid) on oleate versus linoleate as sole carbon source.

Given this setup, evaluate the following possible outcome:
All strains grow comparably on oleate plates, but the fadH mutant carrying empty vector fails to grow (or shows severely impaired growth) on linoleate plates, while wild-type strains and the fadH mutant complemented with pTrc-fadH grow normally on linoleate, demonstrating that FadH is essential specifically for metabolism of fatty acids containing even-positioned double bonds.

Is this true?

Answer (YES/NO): YES